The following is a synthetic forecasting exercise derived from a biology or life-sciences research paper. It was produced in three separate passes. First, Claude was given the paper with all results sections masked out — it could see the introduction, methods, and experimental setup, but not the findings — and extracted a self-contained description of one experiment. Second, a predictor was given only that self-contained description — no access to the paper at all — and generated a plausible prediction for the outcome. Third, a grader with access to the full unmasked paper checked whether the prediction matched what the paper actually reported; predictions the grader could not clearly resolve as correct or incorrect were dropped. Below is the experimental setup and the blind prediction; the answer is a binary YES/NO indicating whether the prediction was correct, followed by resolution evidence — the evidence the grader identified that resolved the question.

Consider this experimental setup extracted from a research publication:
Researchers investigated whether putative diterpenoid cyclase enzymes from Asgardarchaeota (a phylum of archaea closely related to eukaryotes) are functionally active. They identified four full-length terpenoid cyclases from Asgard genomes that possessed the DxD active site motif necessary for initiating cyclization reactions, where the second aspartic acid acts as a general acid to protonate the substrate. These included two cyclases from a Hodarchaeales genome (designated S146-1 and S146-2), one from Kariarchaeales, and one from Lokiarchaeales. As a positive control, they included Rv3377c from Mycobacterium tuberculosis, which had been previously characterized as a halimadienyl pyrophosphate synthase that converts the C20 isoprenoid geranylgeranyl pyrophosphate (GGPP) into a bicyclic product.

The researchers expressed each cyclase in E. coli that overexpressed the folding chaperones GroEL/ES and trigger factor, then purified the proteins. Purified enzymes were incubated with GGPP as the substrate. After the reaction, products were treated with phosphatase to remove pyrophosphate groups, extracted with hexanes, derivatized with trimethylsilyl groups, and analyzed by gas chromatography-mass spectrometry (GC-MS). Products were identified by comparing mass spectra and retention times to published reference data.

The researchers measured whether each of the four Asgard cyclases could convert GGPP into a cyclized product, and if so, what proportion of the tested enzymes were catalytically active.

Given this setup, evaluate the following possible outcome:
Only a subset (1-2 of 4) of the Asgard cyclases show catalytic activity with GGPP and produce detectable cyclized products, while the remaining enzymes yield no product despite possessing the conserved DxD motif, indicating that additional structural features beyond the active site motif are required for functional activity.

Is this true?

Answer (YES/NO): YES